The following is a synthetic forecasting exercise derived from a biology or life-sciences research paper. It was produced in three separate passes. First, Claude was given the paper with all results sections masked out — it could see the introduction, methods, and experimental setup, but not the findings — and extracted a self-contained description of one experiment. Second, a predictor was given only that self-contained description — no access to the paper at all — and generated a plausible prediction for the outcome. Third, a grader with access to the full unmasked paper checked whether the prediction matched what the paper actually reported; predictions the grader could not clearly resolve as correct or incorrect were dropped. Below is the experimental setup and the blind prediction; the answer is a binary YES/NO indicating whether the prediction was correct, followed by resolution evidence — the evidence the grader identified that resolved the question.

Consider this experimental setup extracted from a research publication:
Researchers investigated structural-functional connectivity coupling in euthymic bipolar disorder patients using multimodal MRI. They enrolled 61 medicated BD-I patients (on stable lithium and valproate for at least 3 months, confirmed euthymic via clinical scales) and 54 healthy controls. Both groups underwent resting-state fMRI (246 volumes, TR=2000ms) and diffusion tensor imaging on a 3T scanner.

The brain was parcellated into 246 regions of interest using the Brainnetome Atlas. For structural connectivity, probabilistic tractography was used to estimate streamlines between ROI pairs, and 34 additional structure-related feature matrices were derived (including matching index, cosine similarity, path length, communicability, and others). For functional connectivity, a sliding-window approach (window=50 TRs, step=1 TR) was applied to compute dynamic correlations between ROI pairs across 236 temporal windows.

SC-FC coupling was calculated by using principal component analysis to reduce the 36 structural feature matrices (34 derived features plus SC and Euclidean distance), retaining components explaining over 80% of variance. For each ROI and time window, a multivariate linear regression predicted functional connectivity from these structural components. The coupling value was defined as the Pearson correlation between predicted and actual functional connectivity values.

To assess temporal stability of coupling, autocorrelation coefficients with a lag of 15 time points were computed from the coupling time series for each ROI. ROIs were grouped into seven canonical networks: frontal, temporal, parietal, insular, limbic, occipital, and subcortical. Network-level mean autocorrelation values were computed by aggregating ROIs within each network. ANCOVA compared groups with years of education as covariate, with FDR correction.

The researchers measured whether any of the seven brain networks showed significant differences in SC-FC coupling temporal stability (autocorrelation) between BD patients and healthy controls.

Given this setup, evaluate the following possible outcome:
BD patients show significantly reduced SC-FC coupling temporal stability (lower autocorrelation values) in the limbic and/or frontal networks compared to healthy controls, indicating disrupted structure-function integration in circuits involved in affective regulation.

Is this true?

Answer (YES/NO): NO